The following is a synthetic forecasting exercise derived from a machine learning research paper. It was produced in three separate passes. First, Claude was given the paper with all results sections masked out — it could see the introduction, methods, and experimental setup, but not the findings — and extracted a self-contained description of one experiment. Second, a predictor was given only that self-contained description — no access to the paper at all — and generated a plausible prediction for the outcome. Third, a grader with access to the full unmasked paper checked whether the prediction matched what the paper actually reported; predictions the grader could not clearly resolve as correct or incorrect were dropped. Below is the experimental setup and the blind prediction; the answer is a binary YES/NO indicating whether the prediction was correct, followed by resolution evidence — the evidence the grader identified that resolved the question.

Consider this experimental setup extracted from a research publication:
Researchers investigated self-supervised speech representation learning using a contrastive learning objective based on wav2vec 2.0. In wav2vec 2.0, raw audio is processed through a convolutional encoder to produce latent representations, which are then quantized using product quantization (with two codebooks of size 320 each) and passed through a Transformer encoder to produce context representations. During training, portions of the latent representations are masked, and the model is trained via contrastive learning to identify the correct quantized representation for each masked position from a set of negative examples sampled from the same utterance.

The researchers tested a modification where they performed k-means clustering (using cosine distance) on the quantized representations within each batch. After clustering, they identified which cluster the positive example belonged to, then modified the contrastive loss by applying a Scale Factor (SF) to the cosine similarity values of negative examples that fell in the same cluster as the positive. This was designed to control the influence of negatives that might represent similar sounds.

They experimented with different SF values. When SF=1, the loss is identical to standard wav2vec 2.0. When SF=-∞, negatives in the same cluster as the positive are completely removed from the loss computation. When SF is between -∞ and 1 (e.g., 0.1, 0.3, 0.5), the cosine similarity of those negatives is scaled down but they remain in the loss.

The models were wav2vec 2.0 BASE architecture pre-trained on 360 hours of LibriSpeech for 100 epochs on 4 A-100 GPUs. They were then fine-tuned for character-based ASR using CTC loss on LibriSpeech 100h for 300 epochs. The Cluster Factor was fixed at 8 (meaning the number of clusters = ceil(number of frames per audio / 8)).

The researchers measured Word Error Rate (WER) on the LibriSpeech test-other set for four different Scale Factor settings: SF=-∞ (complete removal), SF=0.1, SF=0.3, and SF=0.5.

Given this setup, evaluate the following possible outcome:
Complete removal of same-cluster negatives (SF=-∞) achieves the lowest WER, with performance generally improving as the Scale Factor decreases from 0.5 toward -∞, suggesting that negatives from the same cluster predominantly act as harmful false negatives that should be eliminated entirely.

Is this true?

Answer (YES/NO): NO